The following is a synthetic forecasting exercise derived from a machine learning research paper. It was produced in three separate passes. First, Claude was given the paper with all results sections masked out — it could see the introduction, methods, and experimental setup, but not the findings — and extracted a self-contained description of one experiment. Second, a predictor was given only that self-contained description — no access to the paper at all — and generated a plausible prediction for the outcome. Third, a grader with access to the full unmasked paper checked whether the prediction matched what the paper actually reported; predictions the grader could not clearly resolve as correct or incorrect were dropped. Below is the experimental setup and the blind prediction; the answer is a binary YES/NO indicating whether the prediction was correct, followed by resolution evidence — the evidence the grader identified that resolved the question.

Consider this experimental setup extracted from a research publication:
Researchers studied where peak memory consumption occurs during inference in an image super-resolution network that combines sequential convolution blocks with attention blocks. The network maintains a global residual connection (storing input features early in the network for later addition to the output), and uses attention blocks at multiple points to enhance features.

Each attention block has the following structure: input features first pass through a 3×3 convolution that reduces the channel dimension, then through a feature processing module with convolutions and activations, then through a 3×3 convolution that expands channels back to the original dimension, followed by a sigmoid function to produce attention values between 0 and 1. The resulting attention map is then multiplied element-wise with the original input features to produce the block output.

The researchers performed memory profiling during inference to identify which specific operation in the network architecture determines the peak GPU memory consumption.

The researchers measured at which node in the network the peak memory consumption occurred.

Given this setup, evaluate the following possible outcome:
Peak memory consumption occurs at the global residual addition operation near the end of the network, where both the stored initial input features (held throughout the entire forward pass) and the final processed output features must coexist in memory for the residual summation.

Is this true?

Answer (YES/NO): NO